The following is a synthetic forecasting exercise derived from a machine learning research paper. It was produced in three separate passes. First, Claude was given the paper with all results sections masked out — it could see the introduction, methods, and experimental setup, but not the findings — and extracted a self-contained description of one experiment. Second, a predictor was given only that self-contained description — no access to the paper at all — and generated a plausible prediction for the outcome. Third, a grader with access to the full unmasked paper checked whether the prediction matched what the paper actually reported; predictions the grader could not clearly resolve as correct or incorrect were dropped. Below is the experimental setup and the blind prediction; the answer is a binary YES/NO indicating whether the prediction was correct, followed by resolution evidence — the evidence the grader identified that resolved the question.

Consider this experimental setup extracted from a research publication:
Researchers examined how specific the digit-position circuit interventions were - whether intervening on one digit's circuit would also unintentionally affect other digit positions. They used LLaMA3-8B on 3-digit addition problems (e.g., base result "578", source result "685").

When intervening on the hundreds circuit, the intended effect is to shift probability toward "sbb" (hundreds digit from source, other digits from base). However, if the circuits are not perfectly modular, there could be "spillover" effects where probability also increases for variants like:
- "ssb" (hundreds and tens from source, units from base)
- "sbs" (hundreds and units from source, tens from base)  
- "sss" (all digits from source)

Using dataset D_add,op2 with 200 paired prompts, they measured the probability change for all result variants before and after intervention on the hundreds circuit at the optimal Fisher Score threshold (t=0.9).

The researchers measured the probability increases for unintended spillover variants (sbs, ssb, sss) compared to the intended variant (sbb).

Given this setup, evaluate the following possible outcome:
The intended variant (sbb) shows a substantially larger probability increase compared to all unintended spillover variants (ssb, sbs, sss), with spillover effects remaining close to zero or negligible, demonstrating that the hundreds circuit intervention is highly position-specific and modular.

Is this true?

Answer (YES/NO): NO